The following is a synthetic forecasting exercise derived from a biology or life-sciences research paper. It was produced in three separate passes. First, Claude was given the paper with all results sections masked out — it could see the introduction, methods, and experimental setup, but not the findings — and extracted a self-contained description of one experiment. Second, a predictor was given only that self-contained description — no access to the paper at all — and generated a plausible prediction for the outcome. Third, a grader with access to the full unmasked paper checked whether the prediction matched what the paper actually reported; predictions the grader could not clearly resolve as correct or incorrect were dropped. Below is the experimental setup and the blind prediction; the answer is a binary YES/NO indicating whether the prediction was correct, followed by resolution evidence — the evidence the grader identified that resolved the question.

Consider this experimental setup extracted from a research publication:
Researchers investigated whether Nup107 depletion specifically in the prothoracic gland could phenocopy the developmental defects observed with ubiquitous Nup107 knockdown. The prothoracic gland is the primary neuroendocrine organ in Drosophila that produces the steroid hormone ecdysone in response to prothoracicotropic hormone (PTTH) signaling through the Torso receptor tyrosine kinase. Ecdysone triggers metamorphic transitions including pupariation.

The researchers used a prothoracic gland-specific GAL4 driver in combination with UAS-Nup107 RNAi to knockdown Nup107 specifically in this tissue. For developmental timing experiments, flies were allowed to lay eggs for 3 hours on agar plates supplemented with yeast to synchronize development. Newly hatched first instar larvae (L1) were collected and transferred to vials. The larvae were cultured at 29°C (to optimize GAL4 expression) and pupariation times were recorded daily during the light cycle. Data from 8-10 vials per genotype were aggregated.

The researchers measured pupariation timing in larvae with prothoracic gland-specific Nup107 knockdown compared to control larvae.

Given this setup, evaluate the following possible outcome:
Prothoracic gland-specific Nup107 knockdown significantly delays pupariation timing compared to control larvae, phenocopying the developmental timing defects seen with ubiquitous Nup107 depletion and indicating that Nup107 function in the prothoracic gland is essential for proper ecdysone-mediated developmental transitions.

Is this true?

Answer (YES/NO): YES